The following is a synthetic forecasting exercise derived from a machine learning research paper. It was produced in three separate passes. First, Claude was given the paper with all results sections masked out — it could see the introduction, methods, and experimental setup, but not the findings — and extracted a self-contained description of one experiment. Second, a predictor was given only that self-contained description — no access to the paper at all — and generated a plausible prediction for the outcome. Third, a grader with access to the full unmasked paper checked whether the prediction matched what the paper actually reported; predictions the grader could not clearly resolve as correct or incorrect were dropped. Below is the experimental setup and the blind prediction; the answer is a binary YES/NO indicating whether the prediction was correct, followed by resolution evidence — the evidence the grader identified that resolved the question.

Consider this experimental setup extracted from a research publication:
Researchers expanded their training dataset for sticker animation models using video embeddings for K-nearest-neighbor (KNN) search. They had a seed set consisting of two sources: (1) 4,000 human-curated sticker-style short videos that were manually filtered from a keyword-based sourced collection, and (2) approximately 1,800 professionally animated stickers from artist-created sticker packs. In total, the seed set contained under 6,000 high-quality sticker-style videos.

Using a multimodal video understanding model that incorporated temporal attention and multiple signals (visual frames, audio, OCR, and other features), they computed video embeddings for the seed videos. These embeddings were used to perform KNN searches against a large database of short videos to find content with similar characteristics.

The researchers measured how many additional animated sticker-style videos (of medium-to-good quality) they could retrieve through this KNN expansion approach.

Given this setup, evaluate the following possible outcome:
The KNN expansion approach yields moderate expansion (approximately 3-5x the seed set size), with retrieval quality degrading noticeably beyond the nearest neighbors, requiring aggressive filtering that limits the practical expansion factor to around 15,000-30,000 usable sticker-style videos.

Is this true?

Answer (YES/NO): NO